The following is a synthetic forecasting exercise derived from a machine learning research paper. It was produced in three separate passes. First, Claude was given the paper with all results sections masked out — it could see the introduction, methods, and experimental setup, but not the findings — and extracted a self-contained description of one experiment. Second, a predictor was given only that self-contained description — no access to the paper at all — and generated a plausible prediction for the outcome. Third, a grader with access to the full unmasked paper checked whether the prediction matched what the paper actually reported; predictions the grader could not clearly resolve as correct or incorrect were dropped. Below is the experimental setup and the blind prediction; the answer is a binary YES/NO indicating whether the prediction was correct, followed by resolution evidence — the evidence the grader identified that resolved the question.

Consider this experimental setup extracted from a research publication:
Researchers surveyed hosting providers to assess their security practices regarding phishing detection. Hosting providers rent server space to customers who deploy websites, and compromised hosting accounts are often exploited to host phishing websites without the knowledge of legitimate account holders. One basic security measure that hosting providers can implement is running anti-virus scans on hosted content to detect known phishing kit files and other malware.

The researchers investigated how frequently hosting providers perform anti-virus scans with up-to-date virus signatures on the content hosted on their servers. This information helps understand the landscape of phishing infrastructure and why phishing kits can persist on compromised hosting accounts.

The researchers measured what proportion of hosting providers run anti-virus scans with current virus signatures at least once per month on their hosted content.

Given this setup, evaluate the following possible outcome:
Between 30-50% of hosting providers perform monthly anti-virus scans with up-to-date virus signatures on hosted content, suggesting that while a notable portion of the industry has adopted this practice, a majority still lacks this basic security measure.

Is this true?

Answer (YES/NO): NO